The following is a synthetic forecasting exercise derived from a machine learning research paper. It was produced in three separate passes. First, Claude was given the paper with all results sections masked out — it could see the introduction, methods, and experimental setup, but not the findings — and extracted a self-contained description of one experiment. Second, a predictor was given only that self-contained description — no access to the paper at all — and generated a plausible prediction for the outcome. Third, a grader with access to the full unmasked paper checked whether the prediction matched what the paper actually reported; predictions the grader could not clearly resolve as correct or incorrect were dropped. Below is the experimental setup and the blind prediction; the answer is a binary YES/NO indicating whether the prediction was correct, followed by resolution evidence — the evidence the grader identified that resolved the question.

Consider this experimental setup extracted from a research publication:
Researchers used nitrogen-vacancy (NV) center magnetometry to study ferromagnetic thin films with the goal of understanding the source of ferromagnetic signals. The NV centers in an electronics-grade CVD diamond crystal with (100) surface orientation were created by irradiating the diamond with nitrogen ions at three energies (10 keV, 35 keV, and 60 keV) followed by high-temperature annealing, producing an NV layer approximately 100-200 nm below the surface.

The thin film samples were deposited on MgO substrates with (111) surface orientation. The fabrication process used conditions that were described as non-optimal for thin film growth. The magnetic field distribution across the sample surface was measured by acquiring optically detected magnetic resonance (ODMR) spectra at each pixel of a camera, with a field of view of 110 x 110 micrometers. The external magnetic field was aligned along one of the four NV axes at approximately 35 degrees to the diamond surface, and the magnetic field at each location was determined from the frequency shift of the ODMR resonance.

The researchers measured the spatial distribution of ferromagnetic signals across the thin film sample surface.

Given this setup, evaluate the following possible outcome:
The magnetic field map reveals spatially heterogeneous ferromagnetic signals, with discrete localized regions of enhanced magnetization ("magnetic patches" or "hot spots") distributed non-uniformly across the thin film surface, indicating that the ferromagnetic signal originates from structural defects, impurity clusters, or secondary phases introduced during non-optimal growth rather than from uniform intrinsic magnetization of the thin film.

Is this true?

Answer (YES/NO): YES